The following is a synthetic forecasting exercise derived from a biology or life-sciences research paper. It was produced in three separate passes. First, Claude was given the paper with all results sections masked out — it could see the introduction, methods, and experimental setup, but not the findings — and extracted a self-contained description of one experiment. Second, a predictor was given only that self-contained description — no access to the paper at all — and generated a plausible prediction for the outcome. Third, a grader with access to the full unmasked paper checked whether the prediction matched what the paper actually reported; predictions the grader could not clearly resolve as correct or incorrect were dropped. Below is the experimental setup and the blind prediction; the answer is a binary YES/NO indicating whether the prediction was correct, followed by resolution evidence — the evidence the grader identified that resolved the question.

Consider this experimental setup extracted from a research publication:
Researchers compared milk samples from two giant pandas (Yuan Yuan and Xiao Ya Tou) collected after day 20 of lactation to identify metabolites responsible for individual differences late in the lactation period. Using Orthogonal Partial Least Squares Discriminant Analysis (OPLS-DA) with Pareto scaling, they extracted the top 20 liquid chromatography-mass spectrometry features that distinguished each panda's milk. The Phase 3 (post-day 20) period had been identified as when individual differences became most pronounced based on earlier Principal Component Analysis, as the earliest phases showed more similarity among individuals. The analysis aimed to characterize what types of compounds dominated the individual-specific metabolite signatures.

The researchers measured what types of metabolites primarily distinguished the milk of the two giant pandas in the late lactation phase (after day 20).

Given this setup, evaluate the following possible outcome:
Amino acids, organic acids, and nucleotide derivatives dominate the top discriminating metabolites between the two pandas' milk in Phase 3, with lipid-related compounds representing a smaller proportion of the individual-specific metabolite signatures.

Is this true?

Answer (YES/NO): NO